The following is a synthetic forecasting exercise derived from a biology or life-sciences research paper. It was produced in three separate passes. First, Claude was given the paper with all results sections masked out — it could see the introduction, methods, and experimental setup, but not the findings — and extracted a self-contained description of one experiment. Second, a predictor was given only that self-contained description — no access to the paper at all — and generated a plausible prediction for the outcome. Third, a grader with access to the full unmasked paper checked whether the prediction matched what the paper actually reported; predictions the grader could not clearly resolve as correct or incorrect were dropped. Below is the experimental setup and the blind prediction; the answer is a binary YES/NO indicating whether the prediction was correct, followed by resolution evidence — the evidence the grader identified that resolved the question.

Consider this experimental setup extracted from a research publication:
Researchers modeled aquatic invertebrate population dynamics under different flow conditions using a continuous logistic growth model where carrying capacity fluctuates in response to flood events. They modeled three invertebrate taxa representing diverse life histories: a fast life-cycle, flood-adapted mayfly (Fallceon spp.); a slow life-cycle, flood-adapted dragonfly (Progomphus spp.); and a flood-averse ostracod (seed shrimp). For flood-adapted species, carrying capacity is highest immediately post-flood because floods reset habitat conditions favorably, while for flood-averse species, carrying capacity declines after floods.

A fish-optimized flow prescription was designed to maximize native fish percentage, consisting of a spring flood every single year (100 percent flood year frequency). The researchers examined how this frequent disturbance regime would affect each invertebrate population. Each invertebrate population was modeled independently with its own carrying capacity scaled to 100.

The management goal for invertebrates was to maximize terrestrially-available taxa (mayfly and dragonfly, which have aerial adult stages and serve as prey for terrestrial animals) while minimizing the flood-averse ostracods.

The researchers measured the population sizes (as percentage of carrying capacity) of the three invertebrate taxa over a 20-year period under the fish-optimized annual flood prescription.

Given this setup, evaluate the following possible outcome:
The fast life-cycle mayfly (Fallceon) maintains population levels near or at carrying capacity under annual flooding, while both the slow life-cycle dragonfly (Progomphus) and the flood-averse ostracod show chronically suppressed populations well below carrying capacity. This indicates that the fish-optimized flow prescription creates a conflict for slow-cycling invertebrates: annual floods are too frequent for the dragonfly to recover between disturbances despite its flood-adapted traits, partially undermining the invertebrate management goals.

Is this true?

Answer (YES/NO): NO